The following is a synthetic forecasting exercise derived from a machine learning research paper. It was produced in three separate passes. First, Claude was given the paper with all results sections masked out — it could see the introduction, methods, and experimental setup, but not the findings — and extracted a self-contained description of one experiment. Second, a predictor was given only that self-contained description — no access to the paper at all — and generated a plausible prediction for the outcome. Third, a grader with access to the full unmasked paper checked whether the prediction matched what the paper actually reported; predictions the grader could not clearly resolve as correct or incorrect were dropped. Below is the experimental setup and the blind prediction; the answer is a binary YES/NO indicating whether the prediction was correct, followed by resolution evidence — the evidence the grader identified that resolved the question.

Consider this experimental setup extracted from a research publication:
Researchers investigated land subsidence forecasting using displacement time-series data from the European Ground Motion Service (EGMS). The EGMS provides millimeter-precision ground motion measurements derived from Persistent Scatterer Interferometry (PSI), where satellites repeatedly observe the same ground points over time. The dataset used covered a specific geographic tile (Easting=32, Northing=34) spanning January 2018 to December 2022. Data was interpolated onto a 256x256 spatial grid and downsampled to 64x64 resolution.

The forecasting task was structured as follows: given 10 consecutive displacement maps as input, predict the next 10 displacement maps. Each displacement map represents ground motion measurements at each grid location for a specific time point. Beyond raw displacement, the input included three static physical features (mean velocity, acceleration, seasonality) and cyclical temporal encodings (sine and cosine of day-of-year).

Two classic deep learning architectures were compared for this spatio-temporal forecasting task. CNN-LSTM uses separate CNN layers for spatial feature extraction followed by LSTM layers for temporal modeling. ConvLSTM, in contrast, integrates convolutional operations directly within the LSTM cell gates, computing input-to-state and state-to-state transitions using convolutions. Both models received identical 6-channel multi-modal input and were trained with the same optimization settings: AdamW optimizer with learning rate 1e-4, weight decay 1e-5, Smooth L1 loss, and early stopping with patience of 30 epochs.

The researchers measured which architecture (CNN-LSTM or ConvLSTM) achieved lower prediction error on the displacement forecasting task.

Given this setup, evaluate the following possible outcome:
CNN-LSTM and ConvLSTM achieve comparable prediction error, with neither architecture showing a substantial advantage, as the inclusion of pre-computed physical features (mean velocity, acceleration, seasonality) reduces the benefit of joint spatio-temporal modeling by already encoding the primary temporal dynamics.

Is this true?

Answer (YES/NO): NO